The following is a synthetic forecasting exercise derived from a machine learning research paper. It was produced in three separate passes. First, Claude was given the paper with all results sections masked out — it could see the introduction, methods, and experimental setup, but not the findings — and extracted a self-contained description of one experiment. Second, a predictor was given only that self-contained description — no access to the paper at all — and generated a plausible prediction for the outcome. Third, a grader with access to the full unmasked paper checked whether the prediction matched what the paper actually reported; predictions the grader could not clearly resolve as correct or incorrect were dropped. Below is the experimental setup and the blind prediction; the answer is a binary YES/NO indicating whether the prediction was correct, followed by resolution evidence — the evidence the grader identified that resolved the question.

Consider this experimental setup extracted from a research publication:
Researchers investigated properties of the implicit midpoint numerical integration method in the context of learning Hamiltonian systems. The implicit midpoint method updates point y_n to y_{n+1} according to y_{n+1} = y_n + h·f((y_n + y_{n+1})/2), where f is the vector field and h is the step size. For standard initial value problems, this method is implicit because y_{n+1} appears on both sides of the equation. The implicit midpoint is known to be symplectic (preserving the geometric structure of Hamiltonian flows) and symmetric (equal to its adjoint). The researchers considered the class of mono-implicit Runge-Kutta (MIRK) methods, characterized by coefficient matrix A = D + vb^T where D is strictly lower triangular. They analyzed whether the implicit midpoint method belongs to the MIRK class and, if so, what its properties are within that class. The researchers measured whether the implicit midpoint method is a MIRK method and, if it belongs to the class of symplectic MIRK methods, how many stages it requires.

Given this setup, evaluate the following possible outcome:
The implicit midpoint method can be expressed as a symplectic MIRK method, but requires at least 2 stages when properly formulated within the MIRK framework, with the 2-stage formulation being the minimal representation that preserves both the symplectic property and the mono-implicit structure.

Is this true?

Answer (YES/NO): NO